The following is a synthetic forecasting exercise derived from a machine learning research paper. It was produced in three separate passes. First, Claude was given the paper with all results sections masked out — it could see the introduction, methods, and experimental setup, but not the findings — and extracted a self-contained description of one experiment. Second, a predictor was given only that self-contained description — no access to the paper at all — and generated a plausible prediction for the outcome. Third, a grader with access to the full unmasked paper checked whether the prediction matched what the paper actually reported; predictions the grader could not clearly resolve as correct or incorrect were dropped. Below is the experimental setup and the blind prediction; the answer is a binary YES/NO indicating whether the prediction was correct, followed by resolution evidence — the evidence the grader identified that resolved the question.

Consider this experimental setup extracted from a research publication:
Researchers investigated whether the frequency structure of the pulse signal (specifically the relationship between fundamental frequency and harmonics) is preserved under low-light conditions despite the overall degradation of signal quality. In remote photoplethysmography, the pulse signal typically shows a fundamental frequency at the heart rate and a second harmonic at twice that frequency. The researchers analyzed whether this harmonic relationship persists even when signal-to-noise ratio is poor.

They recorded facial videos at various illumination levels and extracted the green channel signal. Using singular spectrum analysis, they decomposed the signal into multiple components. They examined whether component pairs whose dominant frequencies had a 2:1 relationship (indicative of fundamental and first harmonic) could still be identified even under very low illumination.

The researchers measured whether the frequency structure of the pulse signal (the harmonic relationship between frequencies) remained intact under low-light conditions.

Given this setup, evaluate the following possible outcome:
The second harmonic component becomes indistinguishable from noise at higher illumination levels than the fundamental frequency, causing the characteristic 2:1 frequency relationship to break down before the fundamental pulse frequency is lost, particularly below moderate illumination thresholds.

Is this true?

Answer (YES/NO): NO